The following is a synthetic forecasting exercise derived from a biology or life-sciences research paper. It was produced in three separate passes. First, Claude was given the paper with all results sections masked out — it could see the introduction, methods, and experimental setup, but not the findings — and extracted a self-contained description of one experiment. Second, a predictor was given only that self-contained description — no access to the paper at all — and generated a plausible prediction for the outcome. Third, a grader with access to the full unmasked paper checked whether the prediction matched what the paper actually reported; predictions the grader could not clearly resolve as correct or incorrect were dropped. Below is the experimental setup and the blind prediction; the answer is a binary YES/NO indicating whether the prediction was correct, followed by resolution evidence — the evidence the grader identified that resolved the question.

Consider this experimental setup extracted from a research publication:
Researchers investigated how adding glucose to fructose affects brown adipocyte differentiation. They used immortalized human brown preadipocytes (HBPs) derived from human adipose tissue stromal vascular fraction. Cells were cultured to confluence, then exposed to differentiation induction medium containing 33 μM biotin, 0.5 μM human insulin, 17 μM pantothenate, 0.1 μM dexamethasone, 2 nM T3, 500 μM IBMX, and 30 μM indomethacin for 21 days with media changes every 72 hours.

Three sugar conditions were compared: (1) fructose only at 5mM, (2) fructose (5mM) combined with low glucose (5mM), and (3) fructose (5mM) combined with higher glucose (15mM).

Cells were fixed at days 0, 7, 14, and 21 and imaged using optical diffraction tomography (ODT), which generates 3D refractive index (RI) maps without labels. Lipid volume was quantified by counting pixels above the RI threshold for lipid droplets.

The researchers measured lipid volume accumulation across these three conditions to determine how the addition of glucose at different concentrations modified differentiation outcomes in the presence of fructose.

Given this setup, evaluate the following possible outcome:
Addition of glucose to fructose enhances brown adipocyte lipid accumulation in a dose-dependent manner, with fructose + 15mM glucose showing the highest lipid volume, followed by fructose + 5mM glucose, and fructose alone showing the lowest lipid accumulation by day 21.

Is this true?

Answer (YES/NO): YES